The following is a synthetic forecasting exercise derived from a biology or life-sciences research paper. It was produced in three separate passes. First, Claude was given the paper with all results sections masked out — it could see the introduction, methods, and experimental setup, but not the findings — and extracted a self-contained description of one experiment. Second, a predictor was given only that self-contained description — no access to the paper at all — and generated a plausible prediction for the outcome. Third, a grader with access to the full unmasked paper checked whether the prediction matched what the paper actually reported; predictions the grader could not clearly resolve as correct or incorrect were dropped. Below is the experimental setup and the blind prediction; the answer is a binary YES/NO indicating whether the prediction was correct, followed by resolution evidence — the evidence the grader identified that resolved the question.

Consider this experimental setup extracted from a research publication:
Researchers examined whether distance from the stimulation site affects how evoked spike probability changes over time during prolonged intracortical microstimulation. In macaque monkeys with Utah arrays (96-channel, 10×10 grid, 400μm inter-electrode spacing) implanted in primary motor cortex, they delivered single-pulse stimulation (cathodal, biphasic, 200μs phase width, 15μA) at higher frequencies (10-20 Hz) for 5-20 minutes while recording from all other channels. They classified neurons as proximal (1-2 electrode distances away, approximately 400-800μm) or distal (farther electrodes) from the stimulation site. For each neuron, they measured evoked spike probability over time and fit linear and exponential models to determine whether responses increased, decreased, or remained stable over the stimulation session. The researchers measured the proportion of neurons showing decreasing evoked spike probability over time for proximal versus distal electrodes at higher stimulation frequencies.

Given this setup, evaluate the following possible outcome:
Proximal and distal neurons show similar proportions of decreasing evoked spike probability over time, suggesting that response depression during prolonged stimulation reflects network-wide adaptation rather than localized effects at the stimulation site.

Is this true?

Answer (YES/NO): NO